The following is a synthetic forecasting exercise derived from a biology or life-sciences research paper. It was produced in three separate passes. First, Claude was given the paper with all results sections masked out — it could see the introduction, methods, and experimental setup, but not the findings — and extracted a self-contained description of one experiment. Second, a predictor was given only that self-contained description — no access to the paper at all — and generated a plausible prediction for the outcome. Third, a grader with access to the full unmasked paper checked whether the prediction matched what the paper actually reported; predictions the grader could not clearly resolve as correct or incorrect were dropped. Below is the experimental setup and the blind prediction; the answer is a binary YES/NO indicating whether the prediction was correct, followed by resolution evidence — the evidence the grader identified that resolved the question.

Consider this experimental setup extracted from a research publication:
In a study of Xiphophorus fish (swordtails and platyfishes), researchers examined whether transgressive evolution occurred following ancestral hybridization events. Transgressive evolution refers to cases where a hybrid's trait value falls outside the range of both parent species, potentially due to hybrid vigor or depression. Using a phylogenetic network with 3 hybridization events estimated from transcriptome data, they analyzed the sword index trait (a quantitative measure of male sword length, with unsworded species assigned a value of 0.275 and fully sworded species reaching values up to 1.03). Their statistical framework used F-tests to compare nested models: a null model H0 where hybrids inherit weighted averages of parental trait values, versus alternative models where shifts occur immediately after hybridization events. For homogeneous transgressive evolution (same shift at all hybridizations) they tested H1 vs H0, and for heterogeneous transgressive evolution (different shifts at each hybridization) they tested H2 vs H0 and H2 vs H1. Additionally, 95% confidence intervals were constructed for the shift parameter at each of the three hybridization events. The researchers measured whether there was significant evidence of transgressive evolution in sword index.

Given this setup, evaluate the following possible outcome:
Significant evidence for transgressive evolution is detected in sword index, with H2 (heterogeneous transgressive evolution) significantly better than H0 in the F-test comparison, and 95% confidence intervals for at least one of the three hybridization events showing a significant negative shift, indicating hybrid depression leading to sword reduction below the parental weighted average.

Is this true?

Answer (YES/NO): NO